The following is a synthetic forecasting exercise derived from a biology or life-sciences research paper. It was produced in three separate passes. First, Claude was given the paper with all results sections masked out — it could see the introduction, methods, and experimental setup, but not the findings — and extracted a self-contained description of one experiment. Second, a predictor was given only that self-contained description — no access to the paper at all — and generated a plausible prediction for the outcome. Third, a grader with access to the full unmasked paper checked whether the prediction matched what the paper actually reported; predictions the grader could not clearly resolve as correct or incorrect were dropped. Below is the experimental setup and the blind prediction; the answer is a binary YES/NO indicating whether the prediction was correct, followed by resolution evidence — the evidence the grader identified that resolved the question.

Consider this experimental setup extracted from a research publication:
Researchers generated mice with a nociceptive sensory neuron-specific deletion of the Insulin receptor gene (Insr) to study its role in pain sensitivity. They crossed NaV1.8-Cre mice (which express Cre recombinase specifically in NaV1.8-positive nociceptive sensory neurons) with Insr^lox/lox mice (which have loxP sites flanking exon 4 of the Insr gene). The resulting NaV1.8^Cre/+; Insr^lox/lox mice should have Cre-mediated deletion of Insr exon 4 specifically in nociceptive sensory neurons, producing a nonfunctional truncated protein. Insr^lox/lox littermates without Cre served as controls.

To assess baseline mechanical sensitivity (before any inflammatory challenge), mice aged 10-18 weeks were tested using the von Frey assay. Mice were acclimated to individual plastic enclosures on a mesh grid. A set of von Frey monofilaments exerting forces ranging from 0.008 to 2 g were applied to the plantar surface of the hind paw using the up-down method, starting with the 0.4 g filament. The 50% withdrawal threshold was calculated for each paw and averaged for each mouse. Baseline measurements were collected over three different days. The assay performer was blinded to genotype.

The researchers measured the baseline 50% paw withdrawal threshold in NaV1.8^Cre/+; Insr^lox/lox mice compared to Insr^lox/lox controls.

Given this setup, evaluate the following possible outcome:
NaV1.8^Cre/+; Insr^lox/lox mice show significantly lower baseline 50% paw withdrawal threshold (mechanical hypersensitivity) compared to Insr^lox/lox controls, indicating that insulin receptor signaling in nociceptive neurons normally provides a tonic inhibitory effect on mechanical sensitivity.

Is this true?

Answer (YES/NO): NO